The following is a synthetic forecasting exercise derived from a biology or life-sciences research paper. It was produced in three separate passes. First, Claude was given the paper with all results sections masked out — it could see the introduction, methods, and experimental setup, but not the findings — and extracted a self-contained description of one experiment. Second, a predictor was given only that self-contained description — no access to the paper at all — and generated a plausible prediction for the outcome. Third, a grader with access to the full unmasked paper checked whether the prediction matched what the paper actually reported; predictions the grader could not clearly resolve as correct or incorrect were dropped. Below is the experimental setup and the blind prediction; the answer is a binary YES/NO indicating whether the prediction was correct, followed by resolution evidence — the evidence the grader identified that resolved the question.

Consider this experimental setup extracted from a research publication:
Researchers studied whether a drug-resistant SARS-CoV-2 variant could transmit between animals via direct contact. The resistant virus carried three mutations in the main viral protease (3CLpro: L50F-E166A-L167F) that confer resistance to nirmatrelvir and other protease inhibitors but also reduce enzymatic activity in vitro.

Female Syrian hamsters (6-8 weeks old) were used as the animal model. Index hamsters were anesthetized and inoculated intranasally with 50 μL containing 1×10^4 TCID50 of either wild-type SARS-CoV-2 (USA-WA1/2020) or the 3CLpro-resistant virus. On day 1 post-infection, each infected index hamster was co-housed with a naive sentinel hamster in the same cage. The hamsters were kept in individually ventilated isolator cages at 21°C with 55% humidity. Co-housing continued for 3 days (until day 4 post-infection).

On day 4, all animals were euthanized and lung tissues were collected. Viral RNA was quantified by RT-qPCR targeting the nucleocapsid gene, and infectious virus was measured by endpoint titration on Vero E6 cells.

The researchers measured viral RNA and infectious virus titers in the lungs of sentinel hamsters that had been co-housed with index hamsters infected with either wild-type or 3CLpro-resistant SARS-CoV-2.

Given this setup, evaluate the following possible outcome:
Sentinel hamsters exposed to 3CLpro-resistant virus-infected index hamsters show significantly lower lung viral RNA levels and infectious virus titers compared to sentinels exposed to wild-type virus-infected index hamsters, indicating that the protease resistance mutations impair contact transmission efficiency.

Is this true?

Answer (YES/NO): NO